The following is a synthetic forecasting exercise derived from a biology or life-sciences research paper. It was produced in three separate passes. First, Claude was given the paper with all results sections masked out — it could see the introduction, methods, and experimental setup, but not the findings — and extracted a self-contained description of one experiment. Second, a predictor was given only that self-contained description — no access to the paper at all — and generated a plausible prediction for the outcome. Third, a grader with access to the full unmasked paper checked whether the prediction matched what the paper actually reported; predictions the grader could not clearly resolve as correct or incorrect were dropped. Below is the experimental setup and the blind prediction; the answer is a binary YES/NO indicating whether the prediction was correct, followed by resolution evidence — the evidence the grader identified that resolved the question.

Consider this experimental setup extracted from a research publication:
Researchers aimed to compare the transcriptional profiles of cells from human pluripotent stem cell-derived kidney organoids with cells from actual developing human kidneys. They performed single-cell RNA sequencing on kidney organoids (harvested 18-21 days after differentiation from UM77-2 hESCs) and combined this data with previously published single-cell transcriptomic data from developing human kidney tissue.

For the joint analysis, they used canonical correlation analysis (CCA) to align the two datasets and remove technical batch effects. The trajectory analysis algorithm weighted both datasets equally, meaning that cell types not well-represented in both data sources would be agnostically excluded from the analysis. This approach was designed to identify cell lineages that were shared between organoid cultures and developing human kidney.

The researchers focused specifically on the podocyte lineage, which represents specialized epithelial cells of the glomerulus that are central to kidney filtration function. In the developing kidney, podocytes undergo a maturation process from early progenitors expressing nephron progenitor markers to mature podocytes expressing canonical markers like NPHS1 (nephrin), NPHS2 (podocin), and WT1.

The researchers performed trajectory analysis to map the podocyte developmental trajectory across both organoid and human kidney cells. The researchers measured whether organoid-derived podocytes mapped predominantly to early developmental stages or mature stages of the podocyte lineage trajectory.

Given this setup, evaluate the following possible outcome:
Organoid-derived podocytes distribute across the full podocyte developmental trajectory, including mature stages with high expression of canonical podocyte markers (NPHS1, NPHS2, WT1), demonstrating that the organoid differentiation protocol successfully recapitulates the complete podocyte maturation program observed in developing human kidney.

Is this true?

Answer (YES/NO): NO